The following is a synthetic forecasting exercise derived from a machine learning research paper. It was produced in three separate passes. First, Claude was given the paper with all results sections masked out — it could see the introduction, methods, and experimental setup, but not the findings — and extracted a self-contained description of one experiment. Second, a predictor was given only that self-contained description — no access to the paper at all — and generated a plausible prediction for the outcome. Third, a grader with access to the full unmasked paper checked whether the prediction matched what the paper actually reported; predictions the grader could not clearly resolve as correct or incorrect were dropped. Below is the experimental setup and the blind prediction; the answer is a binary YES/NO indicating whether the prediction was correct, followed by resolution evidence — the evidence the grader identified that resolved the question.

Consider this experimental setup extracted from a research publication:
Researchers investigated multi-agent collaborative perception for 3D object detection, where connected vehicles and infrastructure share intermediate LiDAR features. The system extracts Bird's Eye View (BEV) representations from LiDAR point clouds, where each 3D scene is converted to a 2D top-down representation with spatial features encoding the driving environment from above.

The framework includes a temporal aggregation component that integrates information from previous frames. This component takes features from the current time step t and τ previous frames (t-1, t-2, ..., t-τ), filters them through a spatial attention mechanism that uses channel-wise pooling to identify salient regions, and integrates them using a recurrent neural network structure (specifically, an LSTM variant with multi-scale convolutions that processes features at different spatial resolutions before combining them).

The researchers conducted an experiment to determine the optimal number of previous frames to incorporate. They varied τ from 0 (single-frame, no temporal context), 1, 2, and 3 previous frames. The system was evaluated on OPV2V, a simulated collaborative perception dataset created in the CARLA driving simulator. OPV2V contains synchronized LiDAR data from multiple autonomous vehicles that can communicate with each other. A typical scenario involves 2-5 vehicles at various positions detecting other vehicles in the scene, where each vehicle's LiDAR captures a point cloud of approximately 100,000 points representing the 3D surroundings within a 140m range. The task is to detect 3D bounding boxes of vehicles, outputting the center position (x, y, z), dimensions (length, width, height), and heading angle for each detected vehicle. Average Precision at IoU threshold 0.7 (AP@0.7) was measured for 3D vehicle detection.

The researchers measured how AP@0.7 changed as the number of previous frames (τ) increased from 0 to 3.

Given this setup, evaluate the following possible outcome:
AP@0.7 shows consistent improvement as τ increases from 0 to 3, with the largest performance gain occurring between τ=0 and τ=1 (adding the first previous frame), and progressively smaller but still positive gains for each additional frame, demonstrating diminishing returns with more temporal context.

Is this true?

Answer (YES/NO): NO